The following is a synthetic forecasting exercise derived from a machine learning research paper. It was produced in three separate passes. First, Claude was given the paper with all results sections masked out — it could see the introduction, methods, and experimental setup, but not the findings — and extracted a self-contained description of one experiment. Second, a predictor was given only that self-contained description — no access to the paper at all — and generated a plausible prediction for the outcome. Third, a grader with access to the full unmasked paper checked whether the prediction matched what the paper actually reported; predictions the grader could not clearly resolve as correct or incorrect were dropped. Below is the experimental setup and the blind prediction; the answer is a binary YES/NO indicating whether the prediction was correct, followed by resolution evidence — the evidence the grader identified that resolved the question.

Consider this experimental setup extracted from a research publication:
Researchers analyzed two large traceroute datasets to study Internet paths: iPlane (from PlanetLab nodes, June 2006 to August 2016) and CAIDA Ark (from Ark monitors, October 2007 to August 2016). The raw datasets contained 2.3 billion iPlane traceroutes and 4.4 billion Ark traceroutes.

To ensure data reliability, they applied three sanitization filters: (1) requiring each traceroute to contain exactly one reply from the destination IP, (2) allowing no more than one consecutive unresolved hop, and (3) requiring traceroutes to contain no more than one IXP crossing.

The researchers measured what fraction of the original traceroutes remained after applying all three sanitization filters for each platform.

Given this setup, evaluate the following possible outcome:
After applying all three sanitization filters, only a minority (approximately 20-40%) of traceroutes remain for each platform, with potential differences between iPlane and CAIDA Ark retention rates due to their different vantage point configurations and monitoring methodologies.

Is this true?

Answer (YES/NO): NO